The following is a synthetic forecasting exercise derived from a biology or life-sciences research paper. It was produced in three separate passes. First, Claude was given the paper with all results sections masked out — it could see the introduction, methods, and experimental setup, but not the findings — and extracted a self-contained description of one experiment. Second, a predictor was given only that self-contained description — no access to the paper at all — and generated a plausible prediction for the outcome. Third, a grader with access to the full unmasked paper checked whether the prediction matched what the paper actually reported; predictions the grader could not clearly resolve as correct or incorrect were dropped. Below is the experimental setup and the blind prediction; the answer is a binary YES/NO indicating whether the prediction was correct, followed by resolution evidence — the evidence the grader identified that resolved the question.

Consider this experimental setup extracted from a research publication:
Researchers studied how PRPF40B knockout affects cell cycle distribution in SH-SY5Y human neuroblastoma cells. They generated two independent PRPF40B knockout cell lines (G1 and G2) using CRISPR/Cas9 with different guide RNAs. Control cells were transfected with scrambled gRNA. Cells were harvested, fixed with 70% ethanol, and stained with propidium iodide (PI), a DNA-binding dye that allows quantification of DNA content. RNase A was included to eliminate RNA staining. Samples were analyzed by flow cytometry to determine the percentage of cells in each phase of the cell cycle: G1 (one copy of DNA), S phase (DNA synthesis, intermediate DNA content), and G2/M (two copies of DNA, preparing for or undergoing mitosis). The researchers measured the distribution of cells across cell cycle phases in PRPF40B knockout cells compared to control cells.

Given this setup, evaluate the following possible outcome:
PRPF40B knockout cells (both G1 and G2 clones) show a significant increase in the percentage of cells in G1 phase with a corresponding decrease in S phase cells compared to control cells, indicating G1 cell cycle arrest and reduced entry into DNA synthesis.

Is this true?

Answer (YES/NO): NO